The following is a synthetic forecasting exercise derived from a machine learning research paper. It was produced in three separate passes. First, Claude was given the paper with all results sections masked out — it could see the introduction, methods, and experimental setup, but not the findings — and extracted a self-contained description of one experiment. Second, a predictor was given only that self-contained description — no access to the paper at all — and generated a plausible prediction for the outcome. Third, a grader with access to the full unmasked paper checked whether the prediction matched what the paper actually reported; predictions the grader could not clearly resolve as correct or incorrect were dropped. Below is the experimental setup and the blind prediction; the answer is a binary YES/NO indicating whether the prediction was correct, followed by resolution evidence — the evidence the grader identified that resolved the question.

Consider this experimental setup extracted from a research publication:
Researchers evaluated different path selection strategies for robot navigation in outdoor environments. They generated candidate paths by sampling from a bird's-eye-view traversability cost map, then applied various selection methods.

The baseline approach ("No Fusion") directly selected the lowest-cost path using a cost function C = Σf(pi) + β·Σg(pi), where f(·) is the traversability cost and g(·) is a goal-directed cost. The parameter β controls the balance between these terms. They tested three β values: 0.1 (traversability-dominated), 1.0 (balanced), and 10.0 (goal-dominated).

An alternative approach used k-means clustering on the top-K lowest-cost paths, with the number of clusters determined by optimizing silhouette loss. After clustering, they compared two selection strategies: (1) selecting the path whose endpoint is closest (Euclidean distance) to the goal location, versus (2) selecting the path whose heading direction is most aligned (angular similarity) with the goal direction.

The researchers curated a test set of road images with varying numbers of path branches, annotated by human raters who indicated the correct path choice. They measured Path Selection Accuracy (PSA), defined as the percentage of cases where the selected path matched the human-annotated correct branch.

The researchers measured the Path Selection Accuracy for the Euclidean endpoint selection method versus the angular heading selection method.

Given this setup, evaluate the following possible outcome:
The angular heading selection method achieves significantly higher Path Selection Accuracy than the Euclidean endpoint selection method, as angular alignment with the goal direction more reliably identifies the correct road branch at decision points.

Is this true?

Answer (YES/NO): YES